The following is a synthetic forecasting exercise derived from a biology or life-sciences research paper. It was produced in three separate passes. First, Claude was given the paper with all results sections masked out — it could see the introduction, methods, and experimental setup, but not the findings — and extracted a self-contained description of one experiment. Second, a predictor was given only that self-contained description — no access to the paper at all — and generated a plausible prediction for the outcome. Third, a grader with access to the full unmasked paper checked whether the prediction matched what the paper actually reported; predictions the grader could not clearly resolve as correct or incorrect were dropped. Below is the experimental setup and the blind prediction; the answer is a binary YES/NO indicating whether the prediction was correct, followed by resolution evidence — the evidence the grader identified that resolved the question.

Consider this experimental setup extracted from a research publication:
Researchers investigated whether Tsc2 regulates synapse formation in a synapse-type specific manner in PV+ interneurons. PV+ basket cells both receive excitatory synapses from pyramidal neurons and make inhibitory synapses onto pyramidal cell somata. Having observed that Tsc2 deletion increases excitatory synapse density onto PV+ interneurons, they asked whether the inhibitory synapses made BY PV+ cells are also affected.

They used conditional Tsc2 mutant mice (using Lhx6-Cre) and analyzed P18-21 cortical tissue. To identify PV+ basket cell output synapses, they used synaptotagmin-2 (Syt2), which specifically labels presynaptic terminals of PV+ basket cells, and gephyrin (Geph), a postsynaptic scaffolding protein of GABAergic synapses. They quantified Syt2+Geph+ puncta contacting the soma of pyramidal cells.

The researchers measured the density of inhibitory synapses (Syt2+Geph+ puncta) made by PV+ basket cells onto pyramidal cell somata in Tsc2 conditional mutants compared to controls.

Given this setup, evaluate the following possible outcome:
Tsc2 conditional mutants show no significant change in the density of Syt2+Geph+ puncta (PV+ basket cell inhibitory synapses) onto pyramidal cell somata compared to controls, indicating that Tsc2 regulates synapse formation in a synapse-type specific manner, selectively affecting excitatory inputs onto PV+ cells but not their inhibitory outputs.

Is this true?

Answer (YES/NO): YES